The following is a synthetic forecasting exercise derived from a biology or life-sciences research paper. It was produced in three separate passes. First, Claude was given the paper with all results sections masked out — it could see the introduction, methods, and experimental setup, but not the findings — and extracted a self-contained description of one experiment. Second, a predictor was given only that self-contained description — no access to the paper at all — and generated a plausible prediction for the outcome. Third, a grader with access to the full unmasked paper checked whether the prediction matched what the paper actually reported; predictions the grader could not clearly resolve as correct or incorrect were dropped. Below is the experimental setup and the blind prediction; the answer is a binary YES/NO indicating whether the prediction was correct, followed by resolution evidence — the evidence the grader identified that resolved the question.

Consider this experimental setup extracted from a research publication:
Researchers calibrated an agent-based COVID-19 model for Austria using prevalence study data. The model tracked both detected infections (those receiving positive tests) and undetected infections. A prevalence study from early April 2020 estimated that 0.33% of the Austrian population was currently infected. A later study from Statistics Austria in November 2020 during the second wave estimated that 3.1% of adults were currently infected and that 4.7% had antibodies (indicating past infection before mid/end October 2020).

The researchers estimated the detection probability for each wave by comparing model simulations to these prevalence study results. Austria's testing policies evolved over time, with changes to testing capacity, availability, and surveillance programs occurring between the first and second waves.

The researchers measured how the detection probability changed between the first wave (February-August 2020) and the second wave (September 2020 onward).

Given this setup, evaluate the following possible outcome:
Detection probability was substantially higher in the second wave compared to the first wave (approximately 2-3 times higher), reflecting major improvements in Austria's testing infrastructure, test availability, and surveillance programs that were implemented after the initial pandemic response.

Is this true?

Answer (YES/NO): YES